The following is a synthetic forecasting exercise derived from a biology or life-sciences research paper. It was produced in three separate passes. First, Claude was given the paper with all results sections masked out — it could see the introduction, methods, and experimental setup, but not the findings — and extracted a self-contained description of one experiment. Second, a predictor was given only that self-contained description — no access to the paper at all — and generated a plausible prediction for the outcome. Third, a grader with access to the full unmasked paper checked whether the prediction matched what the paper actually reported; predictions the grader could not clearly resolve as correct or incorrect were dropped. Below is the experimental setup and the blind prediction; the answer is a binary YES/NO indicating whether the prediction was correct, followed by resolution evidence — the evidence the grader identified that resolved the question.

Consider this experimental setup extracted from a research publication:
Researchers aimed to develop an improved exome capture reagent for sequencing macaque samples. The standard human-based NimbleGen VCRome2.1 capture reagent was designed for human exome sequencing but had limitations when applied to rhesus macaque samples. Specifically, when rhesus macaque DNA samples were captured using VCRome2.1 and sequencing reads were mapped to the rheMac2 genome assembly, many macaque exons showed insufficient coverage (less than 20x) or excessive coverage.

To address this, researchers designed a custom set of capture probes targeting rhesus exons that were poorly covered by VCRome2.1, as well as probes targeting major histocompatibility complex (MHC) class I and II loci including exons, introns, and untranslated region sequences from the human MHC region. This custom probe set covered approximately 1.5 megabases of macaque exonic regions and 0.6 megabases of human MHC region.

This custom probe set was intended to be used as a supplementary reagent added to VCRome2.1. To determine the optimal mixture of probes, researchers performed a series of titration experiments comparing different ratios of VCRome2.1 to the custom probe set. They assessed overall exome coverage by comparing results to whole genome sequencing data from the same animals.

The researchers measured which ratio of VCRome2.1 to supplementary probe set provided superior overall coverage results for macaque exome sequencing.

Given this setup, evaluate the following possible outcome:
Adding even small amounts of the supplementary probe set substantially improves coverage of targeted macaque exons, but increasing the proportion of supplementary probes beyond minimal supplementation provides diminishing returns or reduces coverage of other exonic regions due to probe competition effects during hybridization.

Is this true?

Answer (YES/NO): NO